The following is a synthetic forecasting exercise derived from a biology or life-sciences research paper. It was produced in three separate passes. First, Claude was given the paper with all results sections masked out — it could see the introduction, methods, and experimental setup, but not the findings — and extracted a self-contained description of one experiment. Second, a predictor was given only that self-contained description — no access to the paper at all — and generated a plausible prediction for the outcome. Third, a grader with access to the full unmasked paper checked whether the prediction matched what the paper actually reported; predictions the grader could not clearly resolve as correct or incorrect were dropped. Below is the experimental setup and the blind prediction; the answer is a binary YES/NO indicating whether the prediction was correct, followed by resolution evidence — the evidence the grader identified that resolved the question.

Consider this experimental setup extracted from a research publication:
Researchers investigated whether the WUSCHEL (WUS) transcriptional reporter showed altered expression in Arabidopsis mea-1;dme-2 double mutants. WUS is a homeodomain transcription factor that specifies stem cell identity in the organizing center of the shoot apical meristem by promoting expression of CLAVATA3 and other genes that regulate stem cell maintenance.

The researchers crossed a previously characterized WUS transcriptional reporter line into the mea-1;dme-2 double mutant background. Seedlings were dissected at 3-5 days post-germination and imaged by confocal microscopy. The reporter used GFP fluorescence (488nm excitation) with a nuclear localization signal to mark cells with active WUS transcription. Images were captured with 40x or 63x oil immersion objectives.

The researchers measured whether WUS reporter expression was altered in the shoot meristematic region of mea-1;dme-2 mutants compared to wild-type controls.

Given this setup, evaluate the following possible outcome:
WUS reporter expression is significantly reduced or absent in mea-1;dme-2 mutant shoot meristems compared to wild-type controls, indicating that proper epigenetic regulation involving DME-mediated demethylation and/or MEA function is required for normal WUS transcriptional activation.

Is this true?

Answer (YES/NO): NO